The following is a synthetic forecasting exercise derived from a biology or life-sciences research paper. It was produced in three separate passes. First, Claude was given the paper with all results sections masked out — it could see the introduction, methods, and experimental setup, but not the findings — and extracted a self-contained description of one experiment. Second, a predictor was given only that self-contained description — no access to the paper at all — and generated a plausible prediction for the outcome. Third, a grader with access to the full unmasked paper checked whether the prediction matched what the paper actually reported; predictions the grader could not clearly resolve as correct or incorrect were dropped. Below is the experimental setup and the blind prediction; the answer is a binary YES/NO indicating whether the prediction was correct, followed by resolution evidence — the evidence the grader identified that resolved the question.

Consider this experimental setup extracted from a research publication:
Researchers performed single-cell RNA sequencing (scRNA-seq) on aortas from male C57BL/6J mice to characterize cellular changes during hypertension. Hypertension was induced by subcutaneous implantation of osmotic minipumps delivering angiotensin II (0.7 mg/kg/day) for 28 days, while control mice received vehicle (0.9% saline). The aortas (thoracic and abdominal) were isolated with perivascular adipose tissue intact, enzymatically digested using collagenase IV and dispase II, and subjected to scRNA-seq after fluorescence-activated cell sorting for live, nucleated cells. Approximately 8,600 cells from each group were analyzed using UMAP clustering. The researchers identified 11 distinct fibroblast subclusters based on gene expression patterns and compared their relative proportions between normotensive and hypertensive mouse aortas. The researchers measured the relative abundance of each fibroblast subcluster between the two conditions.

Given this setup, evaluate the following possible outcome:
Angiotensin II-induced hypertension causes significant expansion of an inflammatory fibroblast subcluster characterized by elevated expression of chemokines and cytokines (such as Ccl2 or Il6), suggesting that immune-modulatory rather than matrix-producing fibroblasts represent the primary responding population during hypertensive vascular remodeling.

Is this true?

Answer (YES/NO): NO